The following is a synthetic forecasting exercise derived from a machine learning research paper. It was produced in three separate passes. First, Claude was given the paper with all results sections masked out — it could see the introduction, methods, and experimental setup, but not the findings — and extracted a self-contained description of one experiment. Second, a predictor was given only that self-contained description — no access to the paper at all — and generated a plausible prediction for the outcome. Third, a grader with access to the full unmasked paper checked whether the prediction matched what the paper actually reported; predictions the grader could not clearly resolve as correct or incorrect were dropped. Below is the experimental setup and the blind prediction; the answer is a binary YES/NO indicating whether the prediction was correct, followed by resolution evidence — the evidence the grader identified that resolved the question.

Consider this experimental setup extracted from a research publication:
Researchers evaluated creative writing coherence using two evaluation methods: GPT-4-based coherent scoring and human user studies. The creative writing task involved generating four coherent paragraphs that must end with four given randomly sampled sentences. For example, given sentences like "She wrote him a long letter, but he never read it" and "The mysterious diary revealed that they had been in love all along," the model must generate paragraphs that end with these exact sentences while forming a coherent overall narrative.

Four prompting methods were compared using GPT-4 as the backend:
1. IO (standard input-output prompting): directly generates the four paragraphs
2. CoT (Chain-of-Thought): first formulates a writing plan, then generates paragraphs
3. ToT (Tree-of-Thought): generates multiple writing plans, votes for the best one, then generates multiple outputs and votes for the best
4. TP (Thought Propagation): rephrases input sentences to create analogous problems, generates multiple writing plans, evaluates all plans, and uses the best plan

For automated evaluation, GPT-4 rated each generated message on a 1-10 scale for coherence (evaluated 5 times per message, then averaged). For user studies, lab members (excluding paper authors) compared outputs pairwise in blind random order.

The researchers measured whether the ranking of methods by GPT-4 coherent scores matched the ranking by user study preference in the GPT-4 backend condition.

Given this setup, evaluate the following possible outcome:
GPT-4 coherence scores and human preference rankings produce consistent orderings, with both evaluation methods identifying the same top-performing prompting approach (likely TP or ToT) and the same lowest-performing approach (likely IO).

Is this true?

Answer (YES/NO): YES